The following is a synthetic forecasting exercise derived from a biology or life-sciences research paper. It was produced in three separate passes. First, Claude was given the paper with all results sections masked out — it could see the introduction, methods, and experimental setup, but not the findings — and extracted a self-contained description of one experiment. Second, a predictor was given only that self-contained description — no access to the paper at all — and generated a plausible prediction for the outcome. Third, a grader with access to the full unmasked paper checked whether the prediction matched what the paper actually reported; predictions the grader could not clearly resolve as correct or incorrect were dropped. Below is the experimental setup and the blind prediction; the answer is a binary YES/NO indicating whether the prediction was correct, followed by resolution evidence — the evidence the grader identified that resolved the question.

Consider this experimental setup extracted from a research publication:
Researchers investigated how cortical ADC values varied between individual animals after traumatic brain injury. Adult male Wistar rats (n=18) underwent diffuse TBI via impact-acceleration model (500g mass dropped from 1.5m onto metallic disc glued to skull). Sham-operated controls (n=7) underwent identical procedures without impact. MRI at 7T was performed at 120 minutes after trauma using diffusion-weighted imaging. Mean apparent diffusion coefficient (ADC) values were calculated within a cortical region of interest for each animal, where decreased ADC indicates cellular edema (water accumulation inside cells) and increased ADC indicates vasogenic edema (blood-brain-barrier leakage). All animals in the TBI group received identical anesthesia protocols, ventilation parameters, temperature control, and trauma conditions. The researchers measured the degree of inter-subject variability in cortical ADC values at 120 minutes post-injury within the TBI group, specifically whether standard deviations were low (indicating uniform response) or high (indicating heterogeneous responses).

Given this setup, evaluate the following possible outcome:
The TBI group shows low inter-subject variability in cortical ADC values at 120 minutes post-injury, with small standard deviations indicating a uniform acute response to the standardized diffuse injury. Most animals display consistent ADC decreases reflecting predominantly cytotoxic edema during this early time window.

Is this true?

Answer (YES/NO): NO